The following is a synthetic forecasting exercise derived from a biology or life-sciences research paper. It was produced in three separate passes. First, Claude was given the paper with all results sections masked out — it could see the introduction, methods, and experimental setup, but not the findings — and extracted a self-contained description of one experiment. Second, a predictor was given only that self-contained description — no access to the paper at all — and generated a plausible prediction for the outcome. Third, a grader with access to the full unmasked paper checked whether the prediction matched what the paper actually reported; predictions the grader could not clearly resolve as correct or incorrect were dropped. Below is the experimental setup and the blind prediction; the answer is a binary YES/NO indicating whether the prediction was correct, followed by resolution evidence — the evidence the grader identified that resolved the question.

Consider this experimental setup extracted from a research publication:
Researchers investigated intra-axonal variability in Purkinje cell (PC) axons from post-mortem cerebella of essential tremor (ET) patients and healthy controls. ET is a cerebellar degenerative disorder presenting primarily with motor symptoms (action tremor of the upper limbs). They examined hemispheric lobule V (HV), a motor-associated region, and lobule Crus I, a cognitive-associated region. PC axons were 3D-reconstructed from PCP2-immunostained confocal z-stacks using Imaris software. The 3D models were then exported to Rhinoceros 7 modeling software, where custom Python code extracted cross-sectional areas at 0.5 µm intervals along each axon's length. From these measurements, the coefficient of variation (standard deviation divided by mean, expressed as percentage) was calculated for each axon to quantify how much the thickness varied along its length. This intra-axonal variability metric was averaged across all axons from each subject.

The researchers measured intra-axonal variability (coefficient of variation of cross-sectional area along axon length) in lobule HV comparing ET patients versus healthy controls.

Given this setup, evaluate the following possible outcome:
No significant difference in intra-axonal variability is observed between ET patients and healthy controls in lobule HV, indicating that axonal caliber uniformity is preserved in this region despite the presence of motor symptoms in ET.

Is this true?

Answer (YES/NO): YES